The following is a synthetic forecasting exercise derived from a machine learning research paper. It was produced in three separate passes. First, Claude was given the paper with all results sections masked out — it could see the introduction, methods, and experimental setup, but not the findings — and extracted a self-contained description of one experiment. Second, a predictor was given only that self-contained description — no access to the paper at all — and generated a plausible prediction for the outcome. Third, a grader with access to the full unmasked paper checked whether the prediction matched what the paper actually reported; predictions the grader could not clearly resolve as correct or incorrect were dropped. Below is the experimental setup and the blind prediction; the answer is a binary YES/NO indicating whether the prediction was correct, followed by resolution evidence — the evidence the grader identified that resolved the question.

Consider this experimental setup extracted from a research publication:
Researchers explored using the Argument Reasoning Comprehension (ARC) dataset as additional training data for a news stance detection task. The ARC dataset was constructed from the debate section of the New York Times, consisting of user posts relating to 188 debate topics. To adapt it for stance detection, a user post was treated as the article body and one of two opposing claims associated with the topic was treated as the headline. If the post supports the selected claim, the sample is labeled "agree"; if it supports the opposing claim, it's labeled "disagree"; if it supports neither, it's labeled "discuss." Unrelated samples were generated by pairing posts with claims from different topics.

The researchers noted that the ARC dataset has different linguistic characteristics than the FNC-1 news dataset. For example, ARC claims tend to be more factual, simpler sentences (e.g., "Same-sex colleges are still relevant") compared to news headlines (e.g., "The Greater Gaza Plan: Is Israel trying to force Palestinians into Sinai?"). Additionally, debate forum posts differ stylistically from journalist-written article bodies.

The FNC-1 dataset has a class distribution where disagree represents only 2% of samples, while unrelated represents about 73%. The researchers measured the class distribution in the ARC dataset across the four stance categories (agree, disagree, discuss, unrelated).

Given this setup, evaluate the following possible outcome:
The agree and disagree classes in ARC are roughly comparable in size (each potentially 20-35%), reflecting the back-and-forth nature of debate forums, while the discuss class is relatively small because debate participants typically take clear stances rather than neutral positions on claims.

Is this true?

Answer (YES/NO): NO